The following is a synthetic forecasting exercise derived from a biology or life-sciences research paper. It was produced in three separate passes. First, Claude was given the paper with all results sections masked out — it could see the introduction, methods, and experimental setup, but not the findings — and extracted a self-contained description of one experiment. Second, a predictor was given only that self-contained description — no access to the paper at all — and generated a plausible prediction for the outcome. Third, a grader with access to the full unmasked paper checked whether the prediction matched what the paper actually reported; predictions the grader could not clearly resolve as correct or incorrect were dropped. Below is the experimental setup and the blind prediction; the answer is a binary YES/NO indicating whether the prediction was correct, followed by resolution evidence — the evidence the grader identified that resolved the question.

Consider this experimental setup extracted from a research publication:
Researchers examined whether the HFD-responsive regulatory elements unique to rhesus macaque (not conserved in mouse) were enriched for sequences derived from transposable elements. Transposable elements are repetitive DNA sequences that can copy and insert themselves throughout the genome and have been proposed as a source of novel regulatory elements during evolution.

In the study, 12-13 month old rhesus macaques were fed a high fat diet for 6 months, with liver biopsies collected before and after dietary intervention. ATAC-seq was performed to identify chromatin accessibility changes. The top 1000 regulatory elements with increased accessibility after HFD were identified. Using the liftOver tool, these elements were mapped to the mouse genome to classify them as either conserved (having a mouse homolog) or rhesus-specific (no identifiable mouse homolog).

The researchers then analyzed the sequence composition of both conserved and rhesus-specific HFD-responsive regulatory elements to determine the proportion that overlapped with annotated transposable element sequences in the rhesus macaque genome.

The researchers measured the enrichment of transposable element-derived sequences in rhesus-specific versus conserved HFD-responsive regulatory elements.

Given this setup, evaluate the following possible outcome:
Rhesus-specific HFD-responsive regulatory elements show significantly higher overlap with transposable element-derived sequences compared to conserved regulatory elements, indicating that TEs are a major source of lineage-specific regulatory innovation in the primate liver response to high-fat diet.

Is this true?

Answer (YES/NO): YES